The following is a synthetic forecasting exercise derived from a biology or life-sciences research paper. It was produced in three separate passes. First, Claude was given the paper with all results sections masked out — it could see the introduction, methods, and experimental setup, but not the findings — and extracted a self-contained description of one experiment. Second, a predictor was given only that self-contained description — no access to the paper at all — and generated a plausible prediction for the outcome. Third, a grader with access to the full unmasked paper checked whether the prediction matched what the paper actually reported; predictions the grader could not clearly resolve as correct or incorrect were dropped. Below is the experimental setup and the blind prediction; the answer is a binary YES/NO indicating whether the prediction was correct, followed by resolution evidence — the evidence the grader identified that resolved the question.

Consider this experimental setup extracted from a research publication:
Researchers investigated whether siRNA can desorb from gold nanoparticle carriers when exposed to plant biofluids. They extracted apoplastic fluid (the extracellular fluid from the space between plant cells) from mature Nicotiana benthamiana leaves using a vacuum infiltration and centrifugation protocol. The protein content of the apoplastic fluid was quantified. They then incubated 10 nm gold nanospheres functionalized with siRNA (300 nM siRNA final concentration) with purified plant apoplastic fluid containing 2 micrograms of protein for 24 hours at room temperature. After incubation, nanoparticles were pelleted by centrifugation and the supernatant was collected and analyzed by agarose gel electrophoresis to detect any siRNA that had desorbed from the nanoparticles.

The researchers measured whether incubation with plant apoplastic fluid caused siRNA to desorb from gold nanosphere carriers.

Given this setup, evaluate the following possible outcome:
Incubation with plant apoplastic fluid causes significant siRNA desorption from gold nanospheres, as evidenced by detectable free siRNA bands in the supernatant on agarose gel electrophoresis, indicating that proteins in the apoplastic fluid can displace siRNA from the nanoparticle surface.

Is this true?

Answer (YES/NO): YES